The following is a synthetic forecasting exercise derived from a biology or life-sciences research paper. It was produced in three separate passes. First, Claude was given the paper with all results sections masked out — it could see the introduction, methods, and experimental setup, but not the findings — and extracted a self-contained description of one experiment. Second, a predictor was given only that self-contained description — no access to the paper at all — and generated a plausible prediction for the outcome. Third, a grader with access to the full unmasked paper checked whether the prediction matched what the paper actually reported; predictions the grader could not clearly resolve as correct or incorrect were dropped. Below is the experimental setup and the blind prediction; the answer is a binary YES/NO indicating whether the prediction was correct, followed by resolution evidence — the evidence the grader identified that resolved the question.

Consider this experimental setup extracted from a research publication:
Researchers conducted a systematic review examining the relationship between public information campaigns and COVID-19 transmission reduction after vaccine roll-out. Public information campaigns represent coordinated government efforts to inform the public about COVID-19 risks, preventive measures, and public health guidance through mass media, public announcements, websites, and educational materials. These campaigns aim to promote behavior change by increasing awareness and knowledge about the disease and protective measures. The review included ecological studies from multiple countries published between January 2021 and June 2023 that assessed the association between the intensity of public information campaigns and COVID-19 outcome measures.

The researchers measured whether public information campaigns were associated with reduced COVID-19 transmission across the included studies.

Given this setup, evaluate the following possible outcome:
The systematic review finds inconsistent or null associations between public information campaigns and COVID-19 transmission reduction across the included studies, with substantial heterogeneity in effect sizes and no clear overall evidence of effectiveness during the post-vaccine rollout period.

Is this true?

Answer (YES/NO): YES